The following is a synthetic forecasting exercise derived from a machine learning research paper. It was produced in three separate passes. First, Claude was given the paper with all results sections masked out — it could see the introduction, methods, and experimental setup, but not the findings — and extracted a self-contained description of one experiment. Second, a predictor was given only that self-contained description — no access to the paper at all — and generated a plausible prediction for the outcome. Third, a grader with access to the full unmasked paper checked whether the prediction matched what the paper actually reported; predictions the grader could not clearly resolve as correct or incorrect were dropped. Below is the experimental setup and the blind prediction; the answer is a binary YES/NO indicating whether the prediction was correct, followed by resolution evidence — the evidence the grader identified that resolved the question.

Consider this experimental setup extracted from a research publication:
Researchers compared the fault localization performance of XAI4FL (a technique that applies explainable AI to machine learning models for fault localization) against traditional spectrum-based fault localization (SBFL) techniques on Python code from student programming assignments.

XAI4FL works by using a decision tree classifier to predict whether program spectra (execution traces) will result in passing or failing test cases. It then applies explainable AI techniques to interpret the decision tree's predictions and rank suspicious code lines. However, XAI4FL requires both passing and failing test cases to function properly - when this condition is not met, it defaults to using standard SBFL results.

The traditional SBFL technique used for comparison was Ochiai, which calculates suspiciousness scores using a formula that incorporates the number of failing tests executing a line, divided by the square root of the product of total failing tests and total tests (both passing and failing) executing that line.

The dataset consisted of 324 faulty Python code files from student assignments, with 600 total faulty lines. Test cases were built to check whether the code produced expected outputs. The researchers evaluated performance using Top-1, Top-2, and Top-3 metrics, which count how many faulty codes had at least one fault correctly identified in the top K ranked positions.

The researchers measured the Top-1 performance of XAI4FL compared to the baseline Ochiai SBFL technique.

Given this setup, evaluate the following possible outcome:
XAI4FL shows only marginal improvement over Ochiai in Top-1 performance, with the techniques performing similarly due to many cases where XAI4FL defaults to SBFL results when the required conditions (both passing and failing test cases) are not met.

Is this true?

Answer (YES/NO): NO